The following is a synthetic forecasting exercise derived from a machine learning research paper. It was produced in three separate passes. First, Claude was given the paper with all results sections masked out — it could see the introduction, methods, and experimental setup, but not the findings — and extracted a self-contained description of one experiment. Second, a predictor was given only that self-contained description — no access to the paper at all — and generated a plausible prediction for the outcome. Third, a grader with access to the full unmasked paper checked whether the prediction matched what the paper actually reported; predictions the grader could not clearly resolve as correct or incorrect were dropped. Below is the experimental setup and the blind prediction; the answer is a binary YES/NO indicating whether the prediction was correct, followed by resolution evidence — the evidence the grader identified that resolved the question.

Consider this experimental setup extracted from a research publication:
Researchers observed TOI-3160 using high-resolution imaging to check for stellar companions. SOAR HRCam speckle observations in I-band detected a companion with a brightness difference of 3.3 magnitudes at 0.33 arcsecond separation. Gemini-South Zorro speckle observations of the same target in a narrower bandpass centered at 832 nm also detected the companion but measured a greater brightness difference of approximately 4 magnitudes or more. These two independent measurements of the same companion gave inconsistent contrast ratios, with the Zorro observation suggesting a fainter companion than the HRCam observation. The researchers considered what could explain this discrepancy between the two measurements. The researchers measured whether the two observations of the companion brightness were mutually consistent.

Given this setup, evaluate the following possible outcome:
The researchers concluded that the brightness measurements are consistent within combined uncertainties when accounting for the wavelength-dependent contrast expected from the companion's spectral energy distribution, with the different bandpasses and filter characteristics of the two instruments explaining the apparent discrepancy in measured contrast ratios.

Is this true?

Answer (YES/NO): NO